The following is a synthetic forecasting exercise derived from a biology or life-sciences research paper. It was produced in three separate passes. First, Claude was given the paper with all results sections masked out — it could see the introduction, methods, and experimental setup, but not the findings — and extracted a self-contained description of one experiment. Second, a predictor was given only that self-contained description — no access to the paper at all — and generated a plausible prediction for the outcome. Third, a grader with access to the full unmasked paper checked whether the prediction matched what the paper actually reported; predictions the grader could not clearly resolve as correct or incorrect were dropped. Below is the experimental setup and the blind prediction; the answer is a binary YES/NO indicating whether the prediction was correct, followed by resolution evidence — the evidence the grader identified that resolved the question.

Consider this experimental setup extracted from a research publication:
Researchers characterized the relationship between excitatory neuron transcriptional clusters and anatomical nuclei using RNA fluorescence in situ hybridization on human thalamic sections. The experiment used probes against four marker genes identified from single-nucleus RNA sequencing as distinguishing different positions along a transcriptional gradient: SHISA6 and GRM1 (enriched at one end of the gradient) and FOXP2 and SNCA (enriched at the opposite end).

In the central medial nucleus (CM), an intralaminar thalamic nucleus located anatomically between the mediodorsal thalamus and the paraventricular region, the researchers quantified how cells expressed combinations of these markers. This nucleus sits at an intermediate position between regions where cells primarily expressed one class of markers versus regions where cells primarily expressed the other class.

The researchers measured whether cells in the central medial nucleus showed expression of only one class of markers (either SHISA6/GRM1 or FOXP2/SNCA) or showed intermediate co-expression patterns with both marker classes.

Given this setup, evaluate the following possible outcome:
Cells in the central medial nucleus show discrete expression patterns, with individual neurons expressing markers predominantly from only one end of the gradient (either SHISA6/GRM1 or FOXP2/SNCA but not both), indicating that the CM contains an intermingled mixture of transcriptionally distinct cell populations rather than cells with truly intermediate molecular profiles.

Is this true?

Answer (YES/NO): NO